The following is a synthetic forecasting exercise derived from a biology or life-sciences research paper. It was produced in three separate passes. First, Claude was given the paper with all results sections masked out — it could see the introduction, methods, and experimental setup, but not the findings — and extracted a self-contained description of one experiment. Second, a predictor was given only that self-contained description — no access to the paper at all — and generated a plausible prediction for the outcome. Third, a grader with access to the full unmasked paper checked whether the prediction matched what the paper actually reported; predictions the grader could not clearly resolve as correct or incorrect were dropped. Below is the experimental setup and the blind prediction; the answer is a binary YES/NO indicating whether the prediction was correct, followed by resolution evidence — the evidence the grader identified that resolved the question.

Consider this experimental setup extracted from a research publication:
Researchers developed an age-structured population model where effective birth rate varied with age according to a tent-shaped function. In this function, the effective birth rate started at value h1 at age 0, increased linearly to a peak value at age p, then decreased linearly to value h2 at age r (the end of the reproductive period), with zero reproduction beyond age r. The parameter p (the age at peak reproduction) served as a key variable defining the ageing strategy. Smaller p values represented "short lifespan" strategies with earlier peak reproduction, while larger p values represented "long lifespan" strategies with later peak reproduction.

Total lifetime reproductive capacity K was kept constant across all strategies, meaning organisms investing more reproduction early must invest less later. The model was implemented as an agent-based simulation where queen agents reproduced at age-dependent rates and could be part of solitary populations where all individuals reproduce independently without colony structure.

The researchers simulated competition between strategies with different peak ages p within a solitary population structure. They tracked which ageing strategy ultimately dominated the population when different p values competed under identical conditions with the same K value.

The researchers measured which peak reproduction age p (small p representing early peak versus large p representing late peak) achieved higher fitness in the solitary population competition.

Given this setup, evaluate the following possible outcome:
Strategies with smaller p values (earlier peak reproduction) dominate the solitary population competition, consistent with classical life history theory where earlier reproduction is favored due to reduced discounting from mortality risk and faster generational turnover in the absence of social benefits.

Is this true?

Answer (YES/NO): YES